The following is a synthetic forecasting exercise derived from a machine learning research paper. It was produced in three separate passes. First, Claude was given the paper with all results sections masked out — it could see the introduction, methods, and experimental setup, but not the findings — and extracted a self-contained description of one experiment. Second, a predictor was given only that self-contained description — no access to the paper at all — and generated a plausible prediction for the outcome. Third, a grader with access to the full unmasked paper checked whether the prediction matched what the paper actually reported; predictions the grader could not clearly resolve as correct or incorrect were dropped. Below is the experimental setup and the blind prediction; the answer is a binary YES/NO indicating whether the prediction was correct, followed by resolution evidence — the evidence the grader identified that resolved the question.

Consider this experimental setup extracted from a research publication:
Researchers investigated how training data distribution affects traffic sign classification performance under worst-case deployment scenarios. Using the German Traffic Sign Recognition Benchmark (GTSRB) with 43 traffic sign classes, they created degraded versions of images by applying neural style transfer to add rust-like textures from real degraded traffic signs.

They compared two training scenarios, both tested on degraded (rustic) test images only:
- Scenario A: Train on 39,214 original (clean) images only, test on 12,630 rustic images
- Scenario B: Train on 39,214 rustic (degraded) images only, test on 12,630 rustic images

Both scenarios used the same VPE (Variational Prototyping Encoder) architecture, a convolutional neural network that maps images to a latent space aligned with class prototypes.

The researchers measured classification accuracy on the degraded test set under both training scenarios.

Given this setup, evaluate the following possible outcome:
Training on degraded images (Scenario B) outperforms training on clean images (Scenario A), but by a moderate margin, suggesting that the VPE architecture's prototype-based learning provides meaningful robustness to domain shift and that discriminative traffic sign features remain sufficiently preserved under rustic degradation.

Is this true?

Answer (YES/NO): YES